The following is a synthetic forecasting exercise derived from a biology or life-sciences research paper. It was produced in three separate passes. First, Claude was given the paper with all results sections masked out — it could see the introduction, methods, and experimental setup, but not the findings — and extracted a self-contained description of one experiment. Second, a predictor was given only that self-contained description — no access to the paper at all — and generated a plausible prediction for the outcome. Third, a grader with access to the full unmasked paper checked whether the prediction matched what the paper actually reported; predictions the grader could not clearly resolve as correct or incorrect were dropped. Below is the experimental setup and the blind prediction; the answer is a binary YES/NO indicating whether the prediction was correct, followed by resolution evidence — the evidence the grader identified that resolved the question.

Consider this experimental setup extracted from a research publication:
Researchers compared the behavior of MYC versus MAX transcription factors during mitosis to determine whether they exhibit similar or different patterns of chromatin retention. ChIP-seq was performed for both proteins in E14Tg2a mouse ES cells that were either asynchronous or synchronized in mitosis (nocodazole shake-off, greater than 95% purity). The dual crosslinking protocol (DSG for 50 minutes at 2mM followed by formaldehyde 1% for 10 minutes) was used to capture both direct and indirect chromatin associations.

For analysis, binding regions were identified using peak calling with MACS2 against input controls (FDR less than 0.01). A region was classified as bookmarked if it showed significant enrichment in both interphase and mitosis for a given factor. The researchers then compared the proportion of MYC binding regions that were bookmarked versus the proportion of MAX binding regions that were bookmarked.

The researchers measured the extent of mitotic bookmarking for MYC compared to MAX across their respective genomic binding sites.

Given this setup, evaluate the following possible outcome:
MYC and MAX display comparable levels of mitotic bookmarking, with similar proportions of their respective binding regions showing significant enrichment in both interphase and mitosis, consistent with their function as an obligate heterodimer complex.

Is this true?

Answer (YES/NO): NO